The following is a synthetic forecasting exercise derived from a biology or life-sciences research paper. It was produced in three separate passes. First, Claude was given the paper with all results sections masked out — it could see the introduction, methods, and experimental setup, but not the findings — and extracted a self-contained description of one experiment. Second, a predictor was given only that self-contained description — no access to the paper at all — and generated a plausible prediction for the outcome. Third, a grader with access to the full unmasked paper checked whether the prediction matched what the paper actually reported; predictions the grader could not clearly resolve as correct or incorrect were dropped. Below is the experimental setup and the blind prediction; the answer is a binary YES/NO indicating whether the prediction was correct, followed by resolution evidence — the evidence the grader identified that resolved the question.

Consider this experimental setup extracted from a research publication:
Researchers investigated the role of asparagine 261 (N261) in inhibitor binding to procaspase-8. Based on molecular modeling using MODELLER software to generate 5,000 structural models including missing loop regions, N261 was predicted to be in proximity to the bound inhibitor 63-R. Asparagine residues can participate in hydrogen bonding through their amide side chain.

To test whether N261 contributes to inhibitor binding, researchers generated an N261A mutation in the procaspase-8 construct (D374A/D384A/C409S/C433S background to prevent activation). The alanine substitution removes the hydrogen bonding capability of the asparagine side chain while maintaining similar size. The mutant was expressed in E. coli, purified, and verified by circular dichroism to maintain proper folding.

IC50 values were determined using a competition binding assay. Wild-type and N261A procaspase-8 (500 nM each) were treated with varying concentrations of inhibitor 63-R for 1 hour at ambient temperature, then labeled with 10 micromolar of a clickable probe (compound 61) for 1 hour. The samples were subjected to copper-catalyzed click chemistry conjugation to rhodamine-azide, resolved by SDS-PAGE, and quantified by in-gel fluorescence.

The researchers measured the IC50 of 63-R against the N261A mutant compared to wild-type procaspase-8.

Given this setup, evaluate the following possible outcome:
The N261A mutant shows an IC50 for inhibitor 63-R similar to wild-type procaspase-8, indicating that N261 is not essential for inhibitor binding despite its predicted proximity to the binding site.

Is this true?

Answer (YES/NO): YES